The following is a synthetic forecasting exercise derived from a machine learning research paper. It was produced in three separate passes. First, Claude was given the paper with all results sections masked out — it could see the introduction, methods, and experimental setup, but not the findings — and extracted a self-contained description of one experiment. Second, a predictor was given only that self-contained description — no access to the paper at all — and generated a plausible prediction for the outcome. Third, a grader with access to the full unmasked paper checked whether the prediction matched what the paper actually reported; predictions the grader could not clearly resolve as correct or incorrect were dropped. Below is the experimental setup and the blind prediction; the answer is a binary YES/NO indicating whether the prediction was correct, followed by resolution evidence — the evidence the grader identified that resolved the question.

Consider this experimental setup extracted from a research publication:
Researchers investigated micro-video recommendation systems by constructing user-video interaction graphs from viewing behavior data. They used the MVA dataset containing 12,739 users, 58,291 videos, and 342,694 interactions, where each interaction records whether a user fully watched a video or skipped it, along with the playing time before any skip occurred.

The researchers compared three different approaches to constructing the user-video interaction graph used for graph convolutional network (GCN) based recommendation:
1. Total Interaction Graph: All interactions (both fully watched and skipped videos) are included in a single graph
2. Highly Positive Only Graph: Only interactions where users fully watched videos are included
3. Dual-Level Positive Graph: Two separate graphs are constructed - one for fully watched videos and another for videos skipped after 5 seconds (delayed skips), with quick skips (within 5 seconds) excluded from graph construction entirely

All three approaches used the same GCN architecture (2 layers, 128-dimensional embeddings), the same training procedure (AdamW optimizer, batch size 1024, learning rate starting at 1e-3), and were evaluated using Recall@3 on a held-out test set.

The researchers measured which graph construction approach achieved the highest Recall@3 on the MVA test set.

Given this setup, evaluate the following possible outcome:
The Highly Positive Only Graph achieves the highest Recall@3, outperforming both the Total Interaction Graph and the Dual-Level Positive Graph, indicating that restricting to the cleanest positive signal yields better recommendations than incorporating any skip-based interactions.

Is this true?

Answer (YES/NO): NO